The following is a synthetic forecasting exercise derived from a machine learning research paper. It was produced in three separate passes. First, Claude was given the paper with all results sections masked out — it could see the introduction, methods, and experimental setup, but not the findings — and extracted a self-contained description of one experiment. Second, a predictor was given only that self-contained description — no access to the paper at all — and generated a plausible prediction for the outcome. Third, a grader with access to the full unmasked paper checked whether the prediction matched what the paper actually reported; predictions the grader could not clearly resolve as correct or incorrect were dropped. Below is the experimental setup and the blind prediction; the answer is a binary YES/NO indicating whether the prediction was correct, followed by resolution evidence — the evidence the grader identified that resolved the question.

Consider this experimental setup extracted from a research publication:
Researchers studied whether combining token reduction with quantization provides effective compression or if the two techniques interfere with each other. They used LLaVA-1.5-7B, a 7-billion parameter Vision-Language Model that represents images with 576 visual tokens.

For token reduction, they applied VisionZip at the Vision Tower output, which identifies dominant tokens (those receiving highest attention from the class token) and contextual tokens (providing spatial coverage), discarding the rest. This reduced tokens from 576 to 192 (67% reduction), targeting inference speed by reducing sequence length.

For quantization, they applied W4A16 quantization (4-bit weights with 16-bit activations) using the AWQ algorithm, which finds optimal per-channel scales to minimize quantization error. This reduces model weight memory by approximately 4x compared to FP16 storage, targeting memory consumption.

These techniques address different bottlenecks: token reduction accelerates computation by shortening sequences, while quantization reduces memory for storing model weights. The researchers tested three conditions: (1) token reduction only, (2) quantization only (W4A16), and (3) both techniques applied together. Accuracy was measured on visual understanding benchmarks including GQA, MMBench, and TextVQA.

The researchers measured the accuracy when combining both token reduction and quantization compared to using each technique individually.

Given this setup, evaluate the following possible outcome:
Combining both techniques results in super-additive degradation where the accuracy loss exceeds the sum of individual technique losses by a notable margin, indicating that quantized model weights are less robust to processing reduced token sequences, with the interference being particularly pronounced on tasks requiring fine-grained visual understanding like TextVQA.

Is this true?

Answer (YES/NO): NO